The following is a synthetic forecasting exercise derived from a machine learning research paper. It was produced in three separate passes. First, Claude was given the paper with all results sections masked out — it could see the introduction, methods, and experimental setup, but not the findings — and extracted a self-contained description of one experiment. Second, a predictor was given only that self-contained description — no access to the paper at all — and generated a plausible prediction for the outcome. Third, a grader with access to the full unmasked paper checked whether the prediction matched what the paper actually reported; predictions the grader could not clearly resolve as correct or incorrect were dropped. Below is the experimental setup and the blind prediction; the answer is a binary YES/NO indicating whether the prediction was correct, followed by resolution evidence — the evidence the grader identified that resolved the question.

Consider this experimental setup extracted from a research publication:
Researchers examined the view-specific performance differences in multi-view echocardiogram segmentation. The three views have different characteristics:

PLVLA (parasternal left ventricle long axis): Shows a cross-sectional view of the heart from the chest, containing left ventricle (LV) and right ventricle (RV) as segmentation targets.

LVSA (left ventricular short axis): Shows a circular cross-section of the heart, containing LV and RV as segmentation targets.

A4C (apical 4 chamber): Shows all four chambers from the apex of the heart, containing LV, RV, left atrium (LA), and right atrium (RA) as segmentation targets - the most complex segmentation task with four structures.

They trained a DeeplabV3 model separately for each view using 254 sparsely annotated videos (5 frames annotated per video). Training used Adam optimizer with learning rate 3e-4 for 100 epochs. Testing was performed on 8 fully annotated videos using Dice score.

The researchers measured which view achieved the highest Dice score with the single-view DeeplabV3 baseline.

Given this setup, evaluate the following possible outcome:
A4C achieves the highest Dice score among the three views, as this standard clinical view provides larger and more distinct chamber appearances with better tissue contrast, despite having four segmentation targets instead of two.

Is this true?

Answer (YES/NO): YES